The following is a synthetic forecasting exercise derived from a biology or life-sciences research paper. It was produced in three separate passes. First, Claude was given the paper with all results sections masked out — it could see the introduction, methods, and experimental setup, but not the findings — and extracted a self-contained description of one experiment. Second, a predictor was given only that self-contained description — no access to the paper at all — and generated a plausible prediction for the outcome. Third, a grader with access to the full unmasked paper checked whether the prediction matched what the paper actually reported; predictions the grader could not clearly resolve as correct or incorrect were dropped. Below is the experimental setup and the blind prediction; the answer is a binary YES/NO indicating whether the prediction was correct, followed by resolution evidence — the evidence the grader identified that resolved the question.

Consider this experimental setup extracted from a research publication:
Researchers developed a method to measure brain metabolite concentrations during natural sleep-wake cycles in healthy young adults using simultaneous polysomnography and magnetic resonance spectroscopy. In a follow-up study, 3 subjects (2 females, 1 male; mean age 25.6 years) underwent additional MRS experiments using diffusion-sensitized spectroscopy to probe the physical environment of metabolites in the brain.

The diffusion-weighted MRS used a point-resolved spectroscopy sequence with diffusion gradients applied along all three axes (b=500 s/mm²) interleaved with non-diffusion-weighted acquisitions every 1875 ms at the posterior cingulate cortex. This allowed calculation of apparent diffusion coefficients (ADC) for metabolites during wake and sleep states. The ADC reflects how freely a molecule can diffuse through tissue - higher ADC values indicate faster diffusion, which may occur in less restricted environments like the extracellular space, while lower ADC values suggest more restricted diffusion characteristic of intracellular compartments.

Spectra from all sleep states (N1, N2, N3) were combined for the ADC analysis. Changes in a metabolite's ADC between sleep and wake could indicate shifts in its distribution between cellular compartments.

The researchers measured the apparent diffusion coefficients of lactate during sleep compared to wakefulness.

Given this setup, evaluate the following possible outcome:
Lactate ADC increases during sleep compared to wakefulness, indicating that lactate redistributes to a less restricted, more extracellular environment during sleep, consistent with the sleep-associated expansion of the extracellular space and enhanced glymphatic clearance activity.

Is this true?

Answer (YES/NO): NO